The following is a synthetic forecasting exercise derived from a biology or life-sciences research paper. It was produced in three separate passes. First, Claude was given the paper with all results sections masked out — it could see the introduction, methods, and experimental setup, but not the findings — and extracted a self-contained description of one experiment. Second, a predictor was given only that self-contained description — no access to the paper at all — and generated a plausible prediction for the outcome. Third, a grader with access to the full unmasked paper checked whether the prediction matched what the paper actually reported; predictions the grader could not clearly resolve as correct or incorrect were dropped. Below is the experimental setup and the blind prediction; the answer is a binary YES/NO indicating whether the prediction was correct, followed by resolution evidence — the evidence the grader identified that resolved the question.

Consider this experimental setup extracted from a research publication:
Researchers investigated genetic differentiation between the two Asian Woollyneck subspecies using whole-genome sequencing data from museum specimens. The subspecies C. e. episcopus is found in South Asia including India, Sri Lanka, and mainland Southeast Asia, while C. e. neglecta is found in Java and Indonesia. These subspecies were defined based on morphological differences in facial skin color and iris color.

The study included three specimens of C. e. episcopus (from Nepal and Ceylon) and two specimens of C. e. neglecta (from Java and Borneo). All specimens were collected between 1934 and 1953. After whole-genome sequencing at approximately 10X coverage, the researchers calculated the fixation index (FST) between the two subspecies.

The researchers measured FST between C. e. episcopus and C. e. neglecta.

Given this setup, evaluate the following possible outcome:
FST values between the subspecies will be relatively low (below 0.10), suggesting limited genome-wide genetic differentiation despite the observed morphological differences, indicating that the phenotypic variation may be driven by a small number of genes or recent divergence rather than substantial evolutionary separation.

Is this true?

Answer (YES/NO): NO